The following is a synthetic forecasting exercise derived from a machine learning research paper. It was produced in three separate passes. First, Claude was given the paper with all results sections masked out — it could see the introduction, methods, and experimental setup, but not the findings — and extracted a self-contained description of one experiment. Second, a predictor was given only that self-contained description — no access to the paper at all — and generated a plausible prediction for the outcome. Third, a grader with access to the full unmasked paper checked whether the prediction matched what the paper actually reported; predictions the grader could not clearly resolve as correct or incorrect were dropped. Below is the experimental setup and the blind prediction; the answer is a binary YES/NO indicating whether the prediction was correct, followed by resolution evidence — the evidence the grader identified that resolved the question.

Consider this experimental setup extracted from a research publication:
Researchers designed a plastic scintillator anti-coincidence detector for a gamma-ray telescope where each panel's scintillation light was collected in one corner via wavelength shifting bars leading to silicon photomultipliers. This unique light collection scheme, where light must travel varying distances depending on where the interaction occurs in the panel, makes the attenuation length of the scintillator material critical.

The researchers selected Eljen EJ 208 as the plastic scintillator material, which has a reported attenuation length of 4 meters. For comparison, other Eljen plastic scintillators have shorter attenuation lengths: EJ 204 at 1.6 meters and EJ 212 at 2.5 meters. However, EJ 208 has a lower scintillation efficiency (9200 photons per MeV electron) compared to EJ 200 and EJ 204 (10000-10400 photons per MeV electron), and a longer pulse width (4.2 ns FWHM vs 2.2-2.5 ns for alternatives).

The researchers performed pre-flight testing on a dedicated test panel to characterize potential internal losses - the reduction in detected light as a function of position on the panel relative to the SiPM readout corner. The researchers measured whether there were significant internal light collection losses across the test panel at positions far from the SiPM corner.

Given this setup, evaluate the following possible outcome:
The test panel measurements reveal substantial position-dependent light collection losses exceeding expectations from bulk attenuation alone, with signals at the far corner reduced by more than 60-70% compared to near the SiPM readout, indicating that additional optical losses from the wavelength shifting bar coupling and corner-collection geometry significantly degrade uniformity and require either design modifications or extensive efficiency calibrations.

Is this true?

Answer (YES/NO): NO